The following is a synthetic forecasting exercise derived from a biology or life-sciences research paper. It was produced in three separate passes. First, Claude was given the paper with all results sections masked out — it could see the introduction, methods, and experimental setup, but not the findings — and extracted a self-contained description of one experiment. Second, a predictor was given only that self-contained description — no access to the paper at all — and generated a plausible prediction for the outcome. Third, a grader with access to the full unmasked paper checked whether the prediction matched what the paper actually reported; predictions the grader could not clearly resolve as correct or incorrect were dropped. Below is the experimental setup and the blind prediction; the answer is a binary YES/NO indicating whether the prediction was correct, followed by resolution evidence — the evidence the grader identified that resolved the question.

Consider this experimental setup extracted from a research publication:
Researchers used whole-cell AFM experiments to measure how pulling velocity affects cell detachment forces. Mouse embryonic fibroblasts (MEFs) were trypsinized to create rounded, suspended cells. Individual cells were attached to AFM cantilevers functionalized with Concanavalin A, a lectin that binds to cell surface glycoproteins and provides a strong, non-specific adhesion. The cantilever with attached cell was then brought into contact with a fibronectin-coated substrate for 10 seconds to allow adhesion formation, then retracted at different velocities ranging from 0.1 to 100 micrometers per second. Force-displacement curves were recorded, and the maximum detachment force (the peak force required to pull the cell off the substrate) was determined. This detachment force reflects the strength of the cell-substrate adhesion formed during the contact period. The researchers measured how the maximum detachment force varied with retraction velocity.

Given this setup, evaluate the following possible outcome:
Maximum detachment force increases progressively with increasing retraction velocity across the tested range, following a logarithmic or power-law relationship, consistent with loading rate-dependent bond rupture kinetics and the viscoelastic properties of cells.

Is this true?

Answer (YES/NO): NO